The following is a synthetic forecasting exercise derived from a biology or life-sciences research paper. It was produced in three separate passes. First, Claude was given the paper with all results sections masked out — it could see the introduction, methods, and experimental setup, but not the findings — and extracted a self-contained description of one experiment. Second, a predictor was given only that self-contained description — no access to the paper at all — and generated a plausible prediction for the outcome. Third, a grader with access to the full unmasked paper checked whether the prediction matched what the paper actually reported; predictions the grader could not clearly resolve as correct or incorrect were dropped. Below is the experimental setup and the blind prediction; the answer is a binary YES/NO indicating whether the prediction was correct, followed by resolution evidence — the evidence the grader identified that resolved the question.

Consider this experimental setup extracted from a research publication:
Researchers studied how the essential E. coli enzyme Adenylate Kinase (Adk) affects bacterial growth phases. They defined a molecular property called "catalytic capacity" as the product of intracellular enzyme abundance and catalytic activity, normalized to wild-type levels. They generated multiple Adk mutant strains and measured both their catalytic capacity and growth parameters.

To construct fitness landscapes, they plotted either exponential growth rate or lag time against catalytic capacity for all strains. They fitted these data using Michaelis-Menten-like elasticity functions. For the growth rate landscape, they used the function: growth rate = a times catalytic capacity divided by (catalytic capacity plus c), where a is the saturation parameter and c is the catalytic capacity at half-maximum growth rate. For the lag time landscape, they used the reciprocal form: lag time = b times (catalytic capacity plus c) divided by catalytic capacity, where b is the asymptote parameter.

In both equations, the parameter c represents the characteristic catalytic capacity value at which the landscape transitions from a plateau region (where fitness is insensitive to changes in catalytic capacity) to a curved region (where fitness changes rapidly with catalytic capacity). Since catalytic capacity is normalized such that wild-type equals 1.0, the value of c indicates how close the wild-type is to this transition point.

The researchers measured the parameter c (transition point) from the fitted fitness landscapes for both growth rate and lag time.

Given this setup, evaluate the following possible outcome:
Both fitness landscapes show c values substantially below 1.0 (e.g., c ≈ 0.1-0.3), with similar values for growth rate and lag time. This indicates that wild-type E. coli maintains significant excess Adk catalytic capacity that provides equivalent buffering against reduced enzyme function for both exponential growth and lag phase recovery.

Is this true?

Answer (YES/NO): NO